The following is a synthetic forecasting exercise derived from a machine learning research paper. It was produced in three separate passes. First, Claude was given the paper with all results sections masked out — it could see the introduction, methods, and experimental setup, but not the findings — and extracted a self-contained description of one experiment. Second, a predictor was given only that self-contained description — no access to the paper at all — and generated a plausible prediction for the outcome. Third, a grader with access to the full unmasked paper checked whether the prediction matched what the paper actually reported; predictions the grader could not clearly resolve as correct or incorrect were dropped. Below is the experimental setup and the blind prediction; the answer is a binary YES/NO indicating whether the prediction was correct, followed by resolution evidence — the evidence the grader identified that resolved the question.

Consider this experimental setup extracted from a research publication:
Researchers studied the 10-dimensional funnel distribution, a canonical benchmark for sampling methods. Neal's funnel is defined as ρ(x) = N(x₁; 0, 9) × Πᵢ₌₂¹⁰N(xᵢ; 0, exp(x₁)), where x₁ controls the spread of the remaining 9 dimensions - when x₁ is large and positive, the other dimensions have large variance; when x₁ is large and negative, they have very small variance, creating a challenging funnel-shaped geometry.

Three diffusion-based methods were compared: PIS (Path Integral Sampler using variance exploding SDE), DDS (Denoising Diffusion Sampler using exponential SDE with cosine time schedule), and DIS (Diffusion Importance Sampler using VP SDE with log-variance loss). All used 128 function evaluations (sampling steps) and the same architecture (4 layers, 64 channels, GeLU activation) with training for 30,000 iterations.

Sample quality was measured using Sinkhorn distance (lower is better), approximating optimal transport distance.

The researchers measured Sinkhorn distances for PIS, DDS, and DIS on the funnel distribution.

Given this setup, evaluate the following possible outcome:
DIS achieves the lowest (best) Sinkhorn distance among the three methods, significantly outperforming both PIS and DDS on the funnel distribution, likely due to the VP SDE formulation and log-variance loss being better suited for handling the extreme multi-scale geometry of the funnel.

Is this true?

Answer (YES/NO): YES